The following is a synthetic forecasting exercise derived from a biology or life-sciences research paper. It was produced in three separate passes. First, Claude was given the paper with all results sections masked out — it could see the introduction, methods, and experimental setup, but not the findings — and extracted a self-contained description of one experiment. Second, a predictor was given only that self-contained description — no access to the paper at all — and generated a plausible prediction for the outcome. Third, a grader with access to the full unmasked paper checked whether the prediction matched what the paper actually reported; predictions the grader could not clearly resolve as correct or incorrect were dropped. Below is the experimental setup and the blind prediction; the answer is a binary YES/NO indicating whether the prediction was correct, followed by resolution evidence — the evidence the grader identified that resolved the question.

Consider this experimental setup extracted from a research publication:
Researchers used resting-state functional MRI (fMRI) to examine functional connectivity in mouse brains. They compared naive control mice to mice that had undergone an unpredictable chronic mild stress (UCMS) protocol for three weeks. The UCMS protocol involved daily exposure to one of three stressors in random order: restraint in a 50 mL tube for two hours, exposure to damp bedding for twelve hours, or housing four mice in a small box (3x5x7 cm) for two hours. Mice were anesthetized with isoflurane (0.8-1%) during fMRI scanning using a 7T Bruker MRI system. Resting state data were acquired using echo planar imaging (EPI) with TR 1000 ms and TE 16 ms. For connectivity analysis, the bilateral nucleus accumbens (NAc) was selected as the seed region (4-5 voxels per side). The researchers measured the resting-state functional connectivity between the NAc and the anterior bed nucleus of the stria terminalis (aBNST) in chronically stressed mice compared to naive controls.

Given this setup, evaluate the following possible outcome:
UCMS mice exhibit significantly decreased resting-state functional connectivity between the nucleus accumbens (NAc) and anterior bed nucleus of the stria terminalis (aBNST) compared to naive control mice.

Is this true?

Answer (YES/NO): NO